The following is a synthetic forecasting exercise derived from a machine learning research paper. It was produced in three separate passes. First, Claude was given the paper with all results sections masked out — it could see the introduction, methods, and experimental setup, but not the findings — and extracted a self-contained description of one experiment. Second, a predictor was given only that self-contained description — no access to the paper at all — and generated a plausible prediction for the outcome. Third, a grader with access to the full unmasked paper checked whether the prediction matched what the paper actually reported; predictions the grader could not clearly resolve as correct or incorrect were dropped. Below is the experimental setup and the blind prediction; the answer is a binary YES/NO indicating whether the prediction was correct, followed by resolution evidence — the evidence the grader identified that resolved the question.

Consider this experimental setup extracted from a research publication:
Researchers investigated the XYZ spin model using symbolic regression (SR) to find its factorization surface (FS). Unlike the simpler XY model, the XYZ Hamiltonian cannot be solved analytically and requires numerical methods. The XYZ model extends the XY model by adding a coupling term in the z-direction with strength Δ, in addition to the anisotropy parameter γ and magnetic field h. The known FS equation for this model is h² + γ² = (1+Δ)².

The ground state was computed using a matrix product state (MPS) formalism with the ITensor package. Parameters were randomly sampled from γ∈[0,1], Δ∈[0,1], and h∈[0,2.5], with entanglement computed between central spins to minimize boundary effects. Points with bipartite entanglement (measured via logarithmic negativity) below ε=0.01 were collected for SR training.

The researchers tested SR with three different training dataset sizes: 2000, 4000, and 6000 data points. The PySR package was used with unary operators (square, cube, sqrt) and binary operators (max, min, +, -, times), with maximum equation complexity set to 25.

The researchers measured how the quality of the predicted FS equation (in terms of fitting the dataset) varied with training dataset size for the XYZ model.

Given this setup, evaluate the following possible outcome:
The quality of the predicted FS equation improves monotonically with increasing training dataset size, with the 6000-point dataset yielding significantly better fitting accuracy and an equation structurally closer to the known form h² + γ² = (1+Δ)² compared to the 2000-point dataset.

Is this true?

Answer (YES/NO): YES